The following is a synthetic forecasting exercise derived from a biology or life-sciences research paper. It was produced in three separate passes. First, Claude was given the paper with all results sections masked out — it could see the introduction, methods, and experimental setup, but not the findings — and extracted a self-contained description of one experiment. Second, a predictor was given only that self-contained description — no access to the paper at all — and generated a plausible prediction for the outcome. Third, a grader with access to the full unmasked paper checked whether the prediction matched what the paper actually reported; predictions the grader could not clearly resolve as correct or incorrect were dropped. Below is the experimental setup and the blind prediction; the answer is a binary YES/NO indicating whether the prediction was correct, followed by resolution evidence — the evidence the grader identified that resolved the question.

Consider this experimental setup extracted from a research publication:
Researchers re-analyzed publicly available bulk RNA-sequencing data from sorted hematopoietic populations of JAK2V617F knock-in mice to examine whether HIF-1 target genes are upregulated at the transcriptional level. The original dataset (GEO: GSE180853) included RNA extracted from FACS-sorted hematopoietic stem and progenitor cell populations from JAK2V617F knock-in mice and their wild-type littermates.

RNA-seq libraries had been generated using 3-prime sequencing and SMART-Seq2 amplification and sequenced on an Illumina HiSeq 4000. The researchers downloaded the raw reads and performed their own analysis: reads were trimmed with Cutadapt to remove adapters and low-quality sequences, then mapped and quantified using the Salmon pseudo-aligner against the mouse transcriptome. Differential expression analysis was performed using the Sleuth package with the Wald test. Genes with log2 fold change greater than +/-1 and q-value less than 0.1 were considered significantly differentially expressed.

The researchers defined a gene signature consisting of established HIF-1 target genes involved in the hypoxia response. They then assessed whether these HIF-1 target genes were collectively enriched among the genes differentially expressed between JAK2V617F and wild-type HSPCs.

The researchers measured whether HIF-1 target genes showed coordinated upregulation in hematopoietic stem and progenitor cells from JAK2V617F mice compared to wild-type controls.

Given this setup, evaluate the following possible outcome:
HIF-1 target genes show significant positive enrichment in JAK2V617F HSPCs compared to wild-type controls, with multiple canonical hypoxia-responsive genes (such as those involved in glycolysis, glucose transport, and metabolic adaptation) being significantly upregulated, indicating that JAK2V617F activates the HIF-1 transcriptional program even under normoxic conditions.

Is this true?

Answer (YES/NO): NO